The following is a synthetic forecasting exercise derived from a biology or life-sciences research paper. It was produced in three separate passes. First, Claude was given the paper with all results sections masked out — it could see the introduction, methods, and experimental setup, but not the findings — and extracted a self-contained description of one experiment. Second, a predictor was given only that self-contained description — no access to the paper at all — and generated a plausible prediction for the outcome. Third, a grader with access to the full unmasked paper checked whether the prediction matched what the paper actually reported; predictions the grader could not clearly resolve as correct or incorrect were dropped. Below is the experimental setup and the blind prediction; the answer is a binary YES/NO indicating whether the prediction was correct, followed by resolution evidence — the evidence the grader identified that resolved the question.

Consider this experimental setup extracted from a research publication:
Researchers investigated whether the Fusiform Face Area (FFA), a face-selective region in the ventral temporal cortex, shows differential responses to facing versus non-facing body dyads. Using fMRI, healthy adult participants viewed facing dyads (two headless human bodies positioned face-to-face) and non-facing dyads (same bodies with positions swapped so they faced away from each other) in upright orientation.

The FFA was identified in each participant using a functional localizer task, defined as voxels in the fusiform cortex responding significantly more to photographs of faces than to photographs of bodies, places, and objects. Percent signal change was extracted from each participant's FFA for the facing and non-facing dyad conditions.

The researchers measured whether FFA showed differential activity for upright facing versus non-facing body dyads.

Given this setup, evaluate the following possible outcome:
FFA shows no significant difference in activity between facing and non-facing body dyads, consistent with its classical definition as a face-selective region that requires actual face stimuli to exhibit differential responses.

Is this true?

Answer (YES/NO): NO